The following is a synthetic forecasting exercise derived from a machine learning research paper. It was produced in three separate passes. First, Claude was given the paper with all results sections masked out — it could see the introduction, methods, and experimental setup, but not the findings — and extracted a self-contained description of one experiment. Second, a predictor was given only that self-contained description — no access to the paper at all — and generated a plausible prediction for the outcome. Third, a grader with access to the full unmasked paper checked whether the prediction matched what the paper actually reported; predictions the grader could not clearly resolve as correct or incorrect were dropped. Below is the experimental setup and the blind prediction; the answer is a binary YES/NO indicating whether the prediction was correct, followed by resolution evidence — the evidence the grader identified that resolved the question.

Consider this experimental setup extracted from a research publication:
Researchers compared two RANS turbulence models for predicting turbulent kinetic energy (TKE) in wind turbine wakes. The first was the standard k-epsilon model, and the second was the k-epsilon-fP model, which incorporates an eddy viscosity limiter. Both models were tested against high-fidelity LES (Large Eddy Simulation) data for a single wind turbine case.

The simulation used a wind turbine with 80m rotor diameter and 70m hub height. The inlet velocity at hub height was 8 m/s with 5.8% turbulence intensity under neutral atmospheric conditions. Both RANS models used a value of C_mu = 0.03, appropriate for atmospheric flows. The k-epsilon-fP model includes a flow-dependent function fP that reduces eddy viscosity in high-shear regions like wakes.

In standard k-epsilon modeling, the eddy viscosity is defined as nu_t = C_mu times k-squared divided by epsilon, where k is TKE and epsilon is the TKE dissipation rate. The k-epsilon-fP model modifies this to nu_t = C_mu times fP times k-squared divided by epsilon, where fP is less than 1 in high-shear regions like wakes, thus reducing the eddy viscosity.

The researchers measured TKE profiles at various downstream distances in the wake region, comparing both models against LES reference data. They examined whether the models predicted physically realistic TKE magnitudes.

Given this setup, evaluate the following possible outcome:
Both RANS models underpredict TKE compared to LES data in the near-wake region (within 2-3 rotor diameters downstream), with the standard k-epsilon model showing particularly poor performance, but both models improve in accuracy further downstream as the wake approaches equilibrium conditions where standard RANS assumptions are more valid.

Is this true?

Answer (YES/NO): NO